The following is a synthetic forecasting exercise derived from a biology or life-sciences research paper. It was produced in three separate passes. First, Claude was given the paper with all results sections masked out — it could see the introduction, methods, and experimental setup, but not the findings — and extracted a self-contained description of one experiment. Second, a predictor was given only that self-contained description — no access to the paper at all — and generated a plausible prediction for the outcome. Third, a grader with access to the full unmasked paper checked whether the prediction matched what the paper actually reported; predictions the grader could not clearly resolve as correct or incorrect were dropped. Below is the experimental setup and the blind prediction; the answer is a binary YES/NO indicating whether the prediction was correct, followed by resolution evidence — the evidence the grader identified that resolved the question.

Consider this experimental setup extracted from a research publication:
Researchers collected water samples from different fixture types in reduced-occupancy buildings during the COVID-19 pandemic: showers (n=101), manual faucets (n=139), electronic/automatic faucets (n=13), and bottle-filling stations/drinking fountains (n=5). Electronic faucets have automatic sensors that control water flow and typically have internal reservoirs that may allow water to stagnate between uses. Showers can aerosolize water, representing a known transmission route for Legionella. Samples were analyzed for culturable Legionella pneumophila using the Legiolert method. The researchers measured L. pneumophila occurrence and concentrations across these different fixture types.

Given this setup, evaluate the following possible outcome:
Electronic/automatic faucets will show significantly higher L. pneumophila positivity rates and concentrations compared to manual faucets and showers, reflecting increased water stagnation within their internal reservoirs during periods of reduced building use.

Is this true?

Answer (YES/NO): NO